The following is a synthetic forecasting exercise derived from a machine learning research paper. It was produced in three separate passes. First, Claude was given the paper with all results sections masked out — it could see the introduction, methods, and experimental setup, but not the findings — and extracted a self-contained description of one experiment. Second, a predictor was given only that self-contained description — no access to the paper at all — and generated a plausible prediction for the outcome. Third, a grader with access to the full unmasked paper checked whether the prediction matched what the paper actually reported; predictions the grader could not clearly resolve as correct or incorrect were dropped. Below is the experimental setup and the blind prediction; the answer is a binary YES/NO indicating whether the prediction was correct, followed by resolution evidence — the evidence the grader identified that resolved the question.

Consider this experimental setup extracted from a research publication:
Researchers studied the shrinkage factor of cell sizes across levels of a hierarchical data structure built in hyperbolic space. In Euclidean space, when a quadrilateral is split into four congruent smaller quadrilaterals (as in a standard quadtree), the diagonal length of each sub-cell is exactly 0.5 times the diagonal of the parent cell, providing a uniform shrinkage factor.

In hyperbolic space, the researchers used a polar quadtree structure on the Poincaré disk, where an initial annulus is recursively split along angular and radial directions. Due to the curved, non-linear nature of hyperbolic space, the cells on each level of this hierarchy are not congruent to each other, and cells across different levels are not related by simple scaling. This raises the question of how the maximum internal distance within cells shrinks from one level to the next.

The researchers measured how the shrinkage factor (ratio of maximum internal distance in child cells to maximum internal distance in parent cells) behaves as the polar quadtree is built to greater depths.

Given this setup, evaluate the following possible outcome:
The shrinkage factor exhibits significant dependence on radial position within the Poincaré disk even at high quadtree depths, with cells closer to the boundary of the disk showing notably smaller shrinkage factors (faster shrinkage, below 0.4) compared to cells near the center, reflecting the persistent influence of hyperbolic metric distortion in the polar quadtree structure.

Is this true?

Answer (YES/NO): NO